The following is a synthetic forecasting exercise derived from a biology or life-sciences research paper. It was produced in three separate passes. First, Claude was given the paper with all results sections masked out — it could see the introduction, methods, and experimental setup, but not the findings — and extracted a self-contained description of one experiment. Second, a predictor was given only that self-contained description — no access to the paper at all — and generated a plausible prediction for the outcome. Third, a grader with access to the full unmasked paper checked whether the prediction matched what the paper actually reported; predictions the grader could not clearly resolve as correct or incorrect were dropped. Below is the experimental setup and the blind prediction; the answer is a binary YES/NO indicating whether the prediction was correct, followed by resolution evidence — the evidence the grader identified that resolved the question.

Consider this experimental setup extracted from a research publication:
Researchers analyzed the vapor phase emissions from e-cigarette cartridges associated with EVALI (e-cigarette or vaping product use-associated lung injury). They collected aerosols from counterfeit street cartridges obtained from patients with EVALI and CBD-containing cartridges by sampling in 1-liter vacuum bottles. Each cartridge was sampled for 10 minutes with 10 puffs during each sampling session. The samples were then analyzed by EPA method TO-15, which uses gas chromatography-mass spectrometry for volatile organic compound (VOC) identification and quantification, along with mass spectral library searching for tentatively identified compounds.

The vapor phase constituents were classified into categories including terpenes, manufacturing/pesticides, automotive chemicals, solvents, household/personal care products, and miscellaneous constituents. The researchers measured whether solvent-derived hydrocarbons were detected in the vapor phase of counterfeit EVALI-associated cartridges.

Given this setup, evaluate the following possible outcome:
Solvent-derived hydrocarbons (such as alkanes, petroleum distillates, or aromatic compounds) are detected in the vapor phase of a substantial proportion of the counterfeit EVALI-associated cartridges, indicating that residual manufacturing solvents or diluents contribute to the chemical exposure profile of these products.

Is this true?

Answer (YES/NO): YES